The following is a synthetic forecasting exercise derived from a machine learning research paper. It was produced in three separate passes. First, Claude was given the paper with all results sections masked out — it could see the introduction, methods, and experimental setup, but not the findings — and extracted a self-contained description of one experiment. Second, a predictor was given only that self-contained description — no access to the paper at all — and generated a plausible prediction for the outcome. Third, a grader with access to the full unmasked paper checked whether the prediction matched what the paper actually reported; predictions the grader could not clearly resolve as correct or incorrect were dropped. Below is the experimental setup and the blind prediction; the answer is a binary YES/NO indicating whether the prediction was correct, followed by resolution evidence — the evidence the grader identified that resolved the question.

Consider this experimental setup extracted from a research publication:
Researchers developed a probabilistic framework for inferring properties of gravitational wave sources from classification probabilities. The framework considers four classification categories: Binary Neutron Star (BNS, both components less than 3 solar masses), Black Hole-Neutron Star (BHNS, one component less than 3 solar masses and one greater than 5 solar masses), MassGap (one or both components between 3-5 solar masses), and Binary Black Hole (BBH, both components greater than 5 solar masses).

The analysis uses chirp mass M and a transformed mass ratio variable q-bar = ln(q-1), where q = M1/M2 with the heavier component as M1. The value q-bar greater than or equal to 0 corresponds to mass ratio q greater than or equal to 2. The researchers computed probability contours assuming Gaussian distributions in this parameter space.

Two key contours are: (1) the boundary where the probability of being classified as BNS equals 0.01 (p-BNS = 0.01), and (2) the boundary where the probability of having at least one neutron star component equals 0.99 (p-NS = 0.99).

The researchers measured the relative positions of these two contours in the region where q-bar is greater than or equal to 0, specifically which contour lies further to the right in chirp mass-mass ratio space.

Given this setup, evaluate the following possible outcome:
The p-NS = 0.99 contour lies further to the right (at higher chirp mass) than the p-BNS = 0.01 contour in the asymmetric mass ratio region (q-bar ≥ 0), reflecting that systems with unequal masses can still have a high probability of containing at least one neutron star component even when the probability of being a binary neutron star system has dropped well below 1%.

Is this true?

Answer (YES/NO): YES